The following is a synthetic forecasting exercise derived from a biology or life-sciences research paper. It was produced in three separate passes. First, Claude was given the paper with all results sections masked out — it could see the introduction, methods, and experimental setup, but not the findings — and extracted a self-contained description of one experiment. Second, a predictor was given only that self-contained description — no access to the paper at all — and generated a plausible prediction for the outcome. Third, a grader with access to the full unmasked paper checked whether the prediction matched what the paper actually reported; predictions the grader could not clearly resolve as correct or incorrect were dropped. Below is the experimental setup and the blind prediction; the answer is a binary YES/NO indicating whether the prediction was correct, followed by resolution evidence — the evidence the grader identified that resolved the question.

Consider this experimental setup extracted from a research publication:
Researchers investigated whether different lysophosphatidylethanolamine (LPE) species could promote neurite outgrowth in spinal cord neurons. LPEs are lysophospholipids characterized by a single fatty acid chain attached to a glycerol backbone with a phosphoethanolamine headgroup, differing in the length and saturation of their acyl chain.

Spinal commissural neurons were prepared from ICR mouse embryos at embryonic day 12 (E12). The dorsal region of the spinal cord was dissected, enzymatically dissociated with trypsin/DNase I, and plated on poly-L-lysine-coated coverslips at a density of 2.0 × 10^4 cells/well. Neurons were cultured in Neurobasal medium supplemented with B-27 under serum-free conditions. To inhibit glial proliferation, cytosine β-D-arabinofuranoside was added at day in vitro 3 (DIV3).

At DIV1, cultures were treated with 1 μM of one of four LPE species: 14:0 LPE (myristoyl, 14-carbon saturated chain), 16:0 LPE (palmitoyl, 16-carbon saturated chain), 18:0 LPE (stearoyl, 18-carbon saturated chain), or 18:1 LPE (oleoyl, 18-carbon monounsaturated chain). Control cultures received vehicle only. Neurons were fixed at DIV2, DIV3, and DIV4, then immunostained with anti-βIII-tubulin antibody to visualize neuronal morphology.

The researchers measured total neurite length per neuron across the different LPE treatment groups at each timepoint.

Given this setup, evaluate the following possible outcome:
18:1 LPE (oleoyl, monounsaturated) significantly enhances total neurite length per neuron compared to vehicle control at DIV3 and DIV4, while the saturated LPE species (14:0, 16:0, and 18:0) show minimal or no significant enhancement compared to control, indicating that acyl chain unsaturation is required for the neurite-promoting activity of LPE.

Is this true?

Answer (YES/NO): NO